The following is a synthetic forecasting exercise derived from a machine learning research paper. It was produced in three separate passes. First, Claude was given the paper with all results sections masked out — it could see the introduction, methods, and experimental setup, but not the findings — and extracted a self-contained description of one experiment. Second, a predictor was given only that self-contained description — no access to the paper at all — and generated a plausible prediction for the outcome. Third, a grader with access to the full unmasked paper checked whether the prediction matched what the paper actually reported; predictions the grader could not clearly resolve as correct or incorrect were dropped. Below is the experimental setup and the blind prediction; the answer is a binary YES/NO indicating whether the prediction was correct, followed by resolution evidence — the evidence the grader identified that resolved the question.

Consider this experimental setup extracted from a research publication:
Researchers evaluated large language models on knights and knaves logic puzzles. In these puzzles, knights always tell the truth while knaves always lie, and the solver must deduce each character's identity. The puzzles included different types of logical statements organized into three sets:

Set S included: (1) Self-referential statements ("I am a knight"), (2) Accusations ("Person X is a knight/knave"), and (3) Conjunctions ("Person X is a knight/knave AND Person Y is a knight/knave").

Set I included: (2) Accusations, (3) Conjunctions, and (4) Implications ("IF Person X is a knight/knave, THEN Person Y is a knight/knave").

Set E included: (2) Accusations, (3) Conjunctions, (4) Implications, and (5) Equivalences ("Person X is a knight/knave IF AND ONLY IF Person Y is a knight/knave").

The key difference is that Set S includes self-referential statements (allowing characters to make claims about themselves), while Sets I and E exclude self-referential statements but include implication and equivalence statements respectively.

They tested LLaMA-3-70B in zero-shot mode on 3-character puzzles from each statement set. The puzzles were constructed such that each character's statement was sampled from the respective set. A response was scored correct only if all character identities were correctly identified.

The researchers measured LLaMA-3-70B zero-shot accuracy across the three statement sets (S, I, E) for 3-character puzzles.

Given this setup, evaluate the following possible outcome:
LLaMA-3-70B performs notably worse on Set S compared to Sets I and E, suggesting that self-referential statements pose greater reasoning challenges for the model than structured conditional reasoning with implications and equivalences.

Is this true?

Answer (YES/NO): NO